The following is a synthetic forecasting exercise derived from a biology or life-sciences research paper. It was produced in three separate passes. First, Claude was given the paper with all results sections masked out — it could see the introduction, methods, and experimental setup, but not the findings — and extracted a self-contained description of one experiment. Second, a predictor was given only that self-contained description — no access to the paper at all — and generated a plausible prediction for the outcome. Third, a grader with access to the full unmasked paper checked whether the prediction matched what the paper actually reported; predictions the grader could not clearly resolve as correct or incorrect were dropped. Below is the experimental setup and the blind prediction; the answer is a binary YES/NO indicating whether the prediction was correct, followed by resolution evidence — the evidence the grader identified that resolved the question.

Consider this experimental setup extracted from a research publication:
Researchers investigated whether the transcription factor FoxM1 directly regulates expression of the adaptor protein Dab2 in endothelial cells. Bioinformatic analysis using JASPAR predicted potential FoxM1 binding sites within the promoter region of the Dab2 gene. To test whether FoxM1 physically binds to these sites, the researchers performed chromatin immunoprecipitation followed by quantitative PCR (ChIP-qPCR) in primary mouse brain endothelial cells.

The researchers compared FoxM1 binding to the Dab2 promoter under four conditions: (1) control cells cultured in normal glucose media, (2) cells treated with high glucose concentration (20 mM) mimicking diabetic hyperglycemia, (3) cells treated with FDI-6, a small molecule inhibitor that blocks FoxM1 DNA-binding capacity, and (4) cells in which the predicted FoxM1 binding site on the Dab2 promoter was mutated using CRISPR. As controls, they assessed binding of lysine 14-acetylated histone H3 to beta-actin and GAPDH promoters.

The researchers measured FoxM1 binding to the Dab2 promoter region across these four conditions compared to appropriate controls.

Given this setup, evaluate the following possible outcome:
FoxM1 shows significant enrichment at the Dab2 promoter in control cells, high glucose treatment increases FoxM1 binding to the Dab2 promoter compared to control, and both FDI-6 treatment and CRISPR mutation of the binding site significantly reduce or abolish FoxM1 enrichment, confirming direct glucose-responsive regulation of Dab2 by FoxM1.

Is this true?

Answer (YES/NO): NO